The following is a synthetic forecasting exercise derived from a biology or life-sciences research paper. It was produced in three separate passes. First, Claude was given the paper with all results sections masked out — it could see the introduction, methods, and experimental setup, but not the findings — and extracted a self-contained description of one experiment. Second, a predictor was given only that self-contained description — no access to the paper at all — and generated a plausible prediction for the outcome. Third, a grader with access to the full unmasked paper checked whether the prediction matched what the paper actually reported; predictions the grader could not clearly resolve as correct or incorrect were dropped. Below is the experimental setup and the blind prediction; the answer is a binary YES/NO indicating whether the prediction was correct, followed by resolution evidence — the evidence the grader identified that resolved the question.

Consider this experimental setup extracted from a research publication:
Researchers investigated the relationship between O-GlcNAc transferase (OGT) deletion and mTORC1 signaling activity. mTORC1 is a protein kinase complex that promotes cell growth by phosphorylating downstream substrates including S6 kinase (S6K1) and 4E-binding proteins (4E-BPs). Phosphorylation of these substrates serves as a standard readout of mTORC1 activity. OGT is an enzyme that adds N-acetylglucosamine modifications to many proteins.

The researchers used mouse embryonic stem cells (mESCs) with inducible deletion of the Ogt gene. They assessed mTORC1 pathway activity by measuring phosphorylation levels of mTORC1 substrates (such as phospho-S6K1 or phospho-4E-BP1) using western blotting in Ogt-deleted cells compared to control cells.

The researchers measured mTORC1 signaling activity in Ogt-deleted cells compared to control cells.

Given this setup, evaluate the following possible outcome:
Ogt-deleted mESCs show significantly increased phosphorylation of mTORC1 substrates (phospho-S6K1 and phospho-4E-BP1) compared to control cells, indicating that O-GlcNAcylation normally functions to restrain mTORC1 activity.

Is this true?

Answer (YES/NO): YES